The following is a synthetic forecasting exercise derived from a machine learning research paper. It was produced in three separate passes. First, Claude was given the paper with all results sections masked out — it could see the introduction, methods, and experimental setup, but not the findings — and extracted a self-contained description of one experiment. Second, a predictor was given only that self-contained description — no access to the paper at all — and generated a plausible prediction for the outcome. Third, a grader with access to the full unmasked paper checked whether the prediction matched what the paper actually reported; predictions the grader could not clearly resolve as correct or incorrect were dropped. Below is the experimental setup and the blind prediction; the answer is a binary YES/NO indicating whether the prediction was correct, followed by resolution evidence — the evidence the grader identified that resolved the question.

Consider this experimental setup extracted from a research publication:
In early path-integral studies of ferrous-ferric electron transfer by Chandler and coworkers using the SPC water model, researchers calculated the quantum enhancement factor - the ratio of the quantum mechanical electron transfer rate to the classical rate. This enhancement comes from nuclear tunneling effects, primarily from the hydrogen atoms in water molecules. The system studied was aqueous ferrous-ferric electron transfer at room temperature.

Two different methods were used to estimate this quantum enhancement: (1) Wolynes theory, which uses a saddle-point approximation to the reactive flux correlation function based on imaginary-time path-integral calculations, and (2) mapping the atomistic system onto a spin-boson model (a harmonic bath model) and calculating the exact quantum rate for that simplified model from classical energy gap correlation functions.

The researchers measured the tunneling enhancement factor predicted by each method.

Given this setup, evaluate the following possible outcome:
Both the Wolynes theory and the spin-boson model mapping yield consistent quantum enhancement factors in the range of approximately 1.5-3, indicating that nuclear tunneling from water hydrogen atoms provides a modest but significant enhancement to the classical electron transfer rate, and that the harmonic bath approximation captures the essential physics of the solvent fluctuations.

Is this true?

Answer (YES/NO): NO